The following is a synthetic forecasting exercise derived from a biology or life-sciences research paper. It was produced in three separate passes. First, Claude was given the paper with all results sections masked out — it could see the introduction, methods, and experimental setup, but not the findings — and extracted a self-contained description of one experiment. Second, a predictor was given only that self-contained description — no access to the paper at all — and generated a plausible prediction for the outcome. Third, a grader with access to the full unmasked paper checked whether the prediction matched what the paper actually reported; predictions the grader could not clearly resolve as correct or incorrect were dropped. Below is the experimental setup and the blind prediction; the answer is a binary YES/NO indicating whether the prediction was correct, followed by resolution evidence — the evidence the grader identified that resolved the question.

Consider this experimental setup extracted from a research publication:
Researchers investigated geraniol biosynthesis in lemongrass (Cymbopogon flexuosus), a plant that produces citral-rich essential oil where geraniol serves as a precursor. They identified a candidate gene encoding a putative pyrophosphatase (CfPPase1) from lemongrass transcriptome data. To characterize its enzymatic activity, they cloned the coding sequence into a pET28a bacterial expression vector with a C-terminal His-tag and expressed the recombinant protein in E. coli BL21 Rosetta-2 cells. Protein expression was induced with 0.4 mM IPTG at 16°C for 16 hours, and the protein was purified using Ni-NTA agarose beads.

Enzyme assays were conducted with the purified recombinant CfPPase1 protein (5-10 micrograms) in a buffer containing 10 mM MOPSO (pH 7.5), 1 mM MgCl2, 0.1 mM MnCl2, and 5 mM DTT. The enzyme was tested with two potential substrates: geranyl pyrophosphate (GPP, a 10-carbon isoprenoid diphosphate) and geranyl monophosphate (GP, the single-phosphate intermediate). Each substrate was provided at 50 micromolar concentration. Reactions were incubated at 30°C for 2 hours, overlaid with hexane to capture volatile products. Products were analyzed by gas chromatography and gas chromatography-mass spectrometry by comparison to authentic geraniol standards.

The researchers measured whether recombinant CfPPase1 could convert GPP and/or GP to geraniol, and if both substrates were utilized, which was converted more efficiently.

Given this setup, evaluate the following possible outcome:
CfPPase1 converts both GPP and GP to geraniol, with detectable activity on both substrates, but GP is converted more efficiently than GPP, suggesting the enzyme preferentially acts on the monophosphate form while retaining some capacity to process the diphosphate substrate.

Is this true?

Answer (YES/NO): YES